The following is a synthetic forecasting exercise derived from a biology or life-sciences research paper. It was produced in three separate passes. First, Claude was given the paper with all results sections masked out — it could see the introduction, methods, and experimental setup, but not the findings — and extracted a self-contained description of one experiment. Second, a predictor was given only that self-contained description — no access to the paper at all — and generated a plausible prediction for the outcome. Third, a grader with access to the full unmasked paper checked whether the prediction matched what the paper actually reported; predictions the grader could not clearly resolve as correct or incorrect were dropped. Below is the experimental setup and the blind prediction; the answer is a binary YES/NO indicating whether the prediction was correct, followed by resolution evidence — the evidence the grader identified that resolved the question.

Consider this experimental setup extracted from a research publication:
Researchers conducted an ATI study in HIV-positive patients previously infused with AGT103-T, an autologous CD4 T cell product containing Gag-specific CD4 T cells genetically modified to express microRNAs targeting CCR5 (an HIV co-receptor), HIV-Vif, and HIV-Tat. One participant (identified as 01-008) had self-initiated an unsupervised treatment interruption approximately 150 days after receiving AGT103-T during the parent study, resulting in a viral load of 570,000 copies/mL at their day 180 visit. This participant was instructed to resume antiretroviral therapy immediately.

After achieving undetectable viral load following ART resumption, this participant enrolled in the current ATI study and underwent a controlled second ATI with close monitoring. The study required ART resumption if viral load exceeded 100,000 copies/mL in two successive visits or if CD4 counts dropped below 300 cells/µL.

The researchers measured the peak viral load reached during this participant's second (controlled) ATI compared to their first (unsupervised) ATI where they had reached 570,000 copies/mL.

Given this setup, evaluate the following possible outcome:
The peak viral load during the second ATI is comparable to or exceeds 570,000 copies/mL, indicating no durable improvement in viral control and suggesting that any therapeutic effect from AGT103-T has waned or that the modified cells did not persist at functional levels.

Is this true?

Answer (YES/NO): NO